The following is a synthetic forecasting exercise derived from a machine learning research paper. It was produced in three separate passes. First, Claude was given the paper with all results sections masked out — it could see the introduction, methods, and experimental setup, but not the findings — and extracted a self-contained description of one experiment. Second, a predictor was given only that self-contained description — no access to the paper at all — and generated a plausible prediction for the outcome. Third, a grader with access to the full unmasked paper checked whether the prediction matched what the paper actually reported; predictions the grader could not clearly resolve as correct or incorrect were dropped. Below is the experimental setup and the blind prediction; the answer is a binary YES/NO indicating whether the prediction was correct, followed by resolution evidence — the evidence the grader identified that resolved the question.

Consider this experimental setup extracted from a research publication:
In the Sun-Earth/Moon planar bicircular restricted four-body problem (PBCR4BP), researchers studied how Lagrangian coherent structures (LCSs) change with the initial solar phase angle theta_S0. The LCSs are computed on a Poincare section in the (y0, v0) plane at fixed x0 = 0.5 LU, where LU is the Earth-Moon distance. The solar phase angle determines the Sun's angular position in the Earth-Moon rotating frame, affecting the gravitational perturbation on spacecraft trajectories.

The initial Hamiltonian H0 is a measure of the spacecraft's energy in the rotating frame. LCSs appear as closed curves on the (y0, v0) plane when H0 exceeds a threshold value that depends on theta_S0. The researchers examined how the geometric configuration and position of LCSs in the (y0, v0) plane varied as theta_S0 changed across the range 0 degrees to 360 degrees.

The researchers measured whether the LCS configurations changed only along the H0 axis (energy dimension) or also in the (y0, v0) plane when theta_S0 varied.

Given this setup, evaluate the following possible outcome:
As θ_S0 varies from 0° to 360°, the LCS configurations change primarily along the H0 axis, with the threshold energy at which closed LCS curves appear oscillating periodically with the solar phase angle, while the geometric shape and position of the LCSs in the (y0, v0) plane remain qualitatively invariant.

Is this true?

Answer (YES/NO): NO